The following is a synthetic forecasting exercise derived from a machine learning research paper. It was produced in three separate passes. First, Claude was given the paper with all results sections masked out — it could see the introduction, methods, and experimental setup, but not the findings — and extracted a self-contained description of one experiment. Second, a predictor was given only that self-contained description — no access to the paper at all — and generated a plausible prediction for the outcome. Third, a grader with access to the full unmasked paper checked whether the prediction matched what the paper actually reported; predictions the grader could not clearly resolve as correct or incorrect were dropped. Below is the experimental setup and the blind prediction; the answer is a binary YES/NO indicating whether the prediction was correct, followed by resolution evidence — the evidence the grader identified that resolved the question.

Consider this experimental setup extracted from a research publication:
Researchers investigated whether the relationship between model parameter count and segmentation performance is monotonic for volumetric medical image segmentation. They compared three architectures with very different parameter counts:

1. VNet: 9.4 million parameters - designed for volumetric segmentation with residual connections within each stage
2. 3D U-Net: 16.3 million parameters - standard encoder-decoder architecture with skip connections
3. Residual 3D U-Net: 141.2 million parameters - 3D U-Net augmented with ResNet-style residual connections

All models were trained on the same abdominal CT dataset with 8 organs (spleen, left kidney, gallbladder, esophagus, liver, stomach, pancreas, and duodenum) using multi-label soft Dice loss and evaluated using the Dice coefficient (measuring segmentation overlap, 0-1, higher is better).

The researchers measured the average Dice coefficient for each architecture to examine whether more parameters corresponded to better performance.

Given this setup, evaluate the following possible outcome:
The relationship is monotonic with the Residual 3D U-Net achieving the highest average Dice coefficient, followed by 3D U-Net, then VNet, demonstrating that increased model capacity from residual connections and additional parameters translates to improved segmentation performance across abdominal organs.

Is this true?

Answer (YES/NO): NO